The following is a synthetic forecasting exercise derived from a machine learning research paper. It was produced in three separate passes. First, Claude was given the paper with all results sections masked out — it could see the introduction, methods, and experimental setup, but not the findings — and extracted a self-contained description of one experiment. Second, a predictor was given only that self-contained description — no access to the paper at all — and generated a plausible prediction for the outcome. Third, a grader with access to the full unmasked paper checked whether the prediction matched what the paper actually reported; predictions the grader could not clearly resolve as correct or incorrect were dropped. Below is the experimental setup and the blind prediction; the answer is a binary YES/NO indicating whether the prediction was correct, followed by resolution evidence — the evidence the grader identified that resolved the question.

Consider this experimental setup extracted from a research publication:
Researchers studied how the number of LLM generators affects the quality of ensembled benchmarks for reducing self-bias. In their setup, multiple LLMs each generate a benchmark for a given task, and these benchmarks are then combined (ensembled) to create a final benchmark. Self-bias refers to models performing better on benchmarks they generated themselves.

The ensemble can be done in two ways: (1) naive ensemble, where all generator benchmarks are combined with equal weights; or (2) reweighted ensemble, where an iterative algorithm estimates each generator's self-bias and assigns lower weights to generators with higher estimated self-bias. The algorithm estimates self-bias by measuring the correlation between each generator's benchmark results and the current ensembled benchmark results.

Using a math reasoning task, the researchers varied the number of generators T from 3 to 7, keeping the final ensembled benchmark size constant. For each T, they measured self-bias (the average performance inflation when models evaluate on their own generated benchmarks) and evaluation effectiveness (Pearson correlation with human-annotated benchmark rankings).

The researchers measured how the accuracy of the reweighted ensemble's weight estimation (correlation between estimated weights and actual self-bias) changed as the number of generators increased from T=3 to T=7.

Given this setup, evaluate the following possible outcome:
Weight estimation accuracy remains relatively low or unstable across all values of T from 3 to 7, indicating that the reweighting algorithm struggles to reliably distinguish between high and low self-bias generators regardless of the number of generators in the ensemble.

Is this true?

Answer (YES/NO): NO